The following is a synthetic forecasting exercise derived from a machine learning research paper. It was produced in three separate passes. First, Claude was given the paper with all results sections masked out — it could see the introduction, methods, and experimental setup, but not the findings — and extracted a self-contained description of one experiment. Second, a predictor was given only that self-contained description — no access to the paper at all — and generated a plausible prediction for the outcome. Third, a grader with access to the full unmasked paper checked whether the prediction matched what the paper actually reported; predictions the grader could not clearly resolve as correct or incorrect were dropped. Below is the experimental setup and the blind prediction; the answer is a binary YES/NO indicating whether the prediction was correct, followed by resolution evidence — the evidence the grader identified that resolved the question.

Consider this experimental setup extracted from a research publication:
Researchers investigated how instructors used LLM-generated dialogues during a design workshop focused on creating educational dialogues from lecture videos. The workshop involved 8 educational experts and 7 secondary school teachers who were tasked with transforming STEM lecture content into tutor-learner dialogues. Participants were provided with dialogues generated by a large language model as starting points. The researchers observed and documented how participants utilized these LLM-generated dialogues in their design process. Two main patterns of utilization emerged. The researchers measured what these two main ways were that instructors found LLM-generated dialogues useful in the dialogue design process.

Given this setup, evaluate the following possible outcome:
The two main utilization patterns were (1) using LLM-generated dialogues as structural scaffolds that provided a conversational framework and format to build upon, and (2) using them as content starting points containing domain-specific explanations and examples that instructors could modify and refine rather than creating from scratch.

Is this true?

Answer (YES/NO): NO